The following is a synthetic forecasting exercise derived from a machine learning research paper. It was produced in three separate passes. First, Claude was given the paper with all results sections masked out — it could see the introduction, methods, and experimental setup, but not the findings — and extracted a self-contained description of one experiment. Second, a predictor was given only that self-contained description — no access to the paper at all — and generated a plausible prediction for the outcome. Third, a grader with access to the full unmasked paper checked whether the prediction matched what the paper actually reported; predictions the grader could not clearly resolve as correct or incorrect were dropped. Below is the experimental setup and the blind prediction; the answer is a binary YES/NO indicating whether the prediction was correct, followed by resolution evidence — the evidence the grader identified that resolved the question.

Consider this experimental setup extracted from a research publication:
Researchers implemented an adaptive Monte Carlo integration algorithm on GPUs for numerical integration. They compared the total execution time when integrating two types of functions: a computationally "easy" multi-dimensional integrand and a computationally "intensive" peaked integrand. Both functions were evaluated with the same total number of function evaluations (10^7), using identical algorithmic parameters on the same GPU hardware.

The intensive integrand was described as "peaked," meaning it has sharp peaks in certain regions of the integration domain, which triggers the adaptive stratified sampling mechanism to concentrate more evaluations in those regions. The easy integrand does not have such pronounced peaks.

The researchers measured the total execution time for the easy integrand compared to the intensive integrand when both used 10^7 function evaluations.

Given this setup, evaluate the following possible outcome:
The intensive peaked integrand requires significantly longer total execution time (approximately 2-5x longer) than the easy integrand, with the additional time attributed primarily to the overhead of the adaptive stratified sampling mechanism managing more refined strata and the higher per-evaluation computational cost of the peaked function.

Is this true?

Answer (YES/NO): NO